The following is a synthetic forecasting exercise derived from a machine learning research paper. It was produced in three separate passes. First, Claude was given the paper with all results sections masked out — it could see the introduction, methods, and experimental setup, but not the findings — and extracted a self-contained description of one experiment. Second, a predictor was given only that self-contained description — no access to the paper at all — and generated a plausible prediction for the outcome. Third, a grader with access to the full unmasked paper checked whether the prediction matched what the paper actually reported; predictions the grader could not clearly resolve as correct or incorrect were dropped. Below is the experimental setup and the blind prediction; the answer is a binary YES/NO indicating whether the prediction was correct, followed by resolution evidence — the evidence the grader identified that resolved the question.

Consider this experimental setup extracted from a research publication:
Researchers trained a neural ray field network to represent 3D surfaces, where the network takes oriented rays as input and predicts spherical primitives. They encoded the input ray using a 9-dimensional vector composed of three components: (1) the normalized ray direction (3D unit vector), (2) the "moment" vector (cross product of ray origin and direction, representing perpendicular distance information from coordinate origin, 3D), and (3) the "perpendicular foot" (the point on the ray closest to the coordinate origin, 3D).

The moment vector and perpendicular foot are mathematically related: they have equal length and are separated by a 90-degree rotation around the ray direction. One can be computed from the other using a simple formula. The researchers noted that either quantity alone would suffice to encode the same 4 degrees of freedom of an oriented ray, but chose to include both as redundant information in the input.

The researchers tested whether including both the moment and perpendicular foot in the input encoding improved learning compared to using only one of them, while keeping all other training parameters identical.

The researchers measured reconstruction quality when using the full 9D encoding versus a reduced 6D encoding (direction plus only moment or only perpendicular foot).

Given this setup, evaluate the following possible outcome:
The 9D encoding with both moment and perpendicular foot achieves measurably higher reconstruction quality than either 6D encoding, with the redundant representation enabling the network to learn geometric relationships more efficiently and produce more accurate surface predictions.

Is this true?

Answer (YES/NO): YES